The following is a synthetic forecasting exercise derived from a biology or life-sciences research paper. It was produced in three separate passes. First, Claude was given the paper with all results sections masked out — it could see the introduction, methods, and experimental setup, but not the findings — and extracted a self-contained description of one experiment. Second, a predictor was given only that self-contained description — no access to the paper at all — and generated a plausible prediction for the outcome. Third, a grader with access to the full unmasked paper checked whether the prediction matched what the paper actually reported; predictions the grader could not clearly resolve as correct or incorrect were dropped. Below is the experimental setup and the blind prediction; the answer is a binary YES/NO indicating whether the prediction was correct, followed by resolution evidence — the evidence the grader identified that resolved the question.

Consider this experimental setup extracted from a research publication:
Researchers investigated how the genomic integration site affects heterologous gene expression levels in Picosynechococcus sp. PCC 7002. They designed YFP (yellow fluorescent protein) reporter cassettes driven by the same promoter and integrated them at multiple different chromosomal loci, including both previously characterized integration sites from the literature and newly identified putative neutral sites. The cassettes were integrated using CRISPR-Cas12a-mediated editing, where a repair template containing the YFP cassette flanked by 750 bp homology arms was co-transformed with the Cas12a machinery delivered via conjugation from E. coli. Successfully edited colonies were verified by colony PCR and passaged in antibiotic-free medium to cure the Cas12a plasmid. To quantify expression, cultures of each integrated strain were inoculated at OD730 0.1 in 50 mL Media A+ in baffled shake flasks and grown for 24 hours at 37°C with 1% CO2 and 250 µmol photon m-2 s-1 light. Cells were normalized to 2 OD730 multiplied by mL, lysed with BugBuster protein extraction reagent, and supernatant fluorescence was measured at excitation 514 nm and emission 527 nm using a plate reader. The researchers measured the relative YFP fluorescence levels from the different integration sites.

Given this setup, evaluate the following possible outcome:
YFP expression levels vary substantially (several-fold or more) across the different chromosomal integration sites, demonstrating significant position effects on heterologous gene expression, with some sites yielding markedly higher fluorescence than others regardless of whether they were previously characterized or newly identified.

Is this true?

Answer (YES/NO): YES